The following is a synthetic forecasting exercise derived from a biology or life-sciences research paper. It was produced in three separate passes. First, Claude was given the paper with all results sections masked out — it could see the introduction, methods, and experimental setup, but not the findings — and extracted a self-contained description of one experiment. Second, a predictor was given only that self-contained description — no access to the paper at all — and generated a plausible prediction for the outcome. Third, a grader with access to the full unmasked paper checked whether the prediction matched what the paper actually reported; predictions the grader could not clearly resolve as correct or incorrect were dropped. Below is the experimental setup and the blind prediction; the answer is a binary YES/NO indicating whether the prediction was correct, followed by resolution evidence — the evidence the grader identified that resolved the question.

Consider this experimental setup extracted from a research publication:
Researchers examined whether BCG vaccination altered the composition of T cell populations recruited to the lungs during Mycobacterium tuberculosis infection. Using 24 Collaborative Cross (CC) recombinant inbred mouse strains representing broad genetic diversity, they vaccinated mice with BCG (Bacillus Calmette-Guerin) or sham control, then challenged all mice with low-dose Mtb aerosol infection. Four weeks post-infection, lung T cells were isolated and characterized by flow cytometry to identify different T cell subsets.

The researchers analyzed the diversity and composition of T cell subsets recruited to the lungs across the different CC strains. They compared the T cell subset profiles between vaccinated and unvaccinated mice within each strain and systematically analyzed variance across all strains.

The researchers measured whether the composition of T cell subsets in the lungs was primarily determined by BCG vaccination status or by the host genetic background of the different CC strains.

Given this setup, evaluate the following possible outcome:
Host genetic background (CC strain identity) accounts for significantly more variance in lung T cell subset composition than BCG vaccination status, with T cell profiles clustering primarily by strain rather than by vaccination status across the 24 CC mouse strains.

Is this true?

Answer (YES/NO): YES